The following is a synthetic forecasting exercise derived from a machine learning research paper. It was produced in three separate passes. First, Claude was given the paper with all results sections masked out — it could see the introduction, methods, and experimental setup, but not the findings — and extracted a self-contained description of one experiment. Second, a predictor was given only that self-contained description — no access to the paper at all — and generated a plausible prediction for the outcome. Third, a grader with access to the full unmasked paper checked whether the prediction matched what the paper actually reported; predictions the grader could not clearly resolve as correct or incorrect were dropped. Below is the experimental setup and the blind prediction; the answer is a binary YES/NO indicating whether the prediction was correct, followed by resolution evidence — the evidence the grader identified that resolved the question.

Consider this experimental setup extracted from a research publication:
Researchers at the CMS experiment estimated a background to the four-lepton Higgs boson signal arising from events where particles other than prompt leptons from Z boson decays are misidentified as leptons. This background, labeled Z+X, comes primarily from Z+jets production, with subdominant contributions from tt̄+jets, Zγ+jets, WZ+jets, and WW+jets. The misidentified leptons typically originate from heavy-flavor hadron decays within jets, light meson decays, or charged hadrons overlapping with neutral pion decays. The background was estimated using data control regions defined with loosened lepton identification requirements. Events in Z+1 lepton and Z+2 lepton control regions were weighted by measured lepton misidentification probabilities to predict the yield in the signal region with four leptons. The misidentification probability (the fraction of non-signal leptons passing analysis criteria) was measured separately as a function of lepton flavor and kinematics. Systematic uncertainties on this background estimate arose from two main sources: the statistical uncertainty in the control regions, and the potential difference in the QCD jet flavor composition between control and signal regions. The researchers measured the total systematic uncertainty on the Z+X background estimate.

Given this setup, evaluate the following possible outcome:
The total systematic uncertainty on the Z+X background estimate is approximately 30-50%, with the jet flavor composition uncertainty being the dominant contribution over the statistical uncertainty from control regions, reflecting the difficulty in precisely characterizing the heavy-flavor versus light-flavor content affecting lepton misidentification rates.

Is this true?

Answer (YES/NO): NO